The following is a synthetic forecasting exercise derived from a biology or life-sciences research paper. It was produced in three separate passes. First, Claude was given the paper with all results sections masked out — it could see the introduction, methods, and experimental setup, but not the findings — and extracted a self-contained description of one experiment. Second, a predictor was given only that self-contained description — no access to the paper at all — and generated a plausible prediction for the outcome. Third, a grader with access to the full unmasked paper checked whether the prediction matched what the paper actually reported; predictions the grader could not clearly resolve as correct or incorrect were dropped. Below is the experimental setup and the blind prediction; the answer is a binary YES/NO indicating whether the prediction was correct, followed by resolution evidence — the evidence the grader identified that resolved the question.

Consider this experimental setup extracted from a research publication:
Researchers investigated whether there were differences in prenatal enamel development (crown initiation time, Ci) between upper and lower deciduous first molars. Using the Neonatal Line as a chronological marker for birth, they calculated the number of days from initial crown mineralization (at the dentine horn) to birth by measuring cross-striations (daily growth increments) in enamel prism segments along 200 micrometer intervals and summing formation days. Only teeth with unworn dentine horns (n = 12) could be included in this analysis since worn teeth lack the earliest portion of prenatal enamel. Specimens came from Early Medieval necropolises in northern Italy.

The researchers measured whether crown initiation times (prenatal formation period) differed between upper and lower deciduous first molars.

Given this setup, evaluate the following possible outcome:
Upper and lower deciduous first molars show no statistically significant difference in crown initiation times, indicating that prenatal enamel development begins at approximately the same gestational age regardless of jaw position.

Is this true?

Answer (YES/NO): YES